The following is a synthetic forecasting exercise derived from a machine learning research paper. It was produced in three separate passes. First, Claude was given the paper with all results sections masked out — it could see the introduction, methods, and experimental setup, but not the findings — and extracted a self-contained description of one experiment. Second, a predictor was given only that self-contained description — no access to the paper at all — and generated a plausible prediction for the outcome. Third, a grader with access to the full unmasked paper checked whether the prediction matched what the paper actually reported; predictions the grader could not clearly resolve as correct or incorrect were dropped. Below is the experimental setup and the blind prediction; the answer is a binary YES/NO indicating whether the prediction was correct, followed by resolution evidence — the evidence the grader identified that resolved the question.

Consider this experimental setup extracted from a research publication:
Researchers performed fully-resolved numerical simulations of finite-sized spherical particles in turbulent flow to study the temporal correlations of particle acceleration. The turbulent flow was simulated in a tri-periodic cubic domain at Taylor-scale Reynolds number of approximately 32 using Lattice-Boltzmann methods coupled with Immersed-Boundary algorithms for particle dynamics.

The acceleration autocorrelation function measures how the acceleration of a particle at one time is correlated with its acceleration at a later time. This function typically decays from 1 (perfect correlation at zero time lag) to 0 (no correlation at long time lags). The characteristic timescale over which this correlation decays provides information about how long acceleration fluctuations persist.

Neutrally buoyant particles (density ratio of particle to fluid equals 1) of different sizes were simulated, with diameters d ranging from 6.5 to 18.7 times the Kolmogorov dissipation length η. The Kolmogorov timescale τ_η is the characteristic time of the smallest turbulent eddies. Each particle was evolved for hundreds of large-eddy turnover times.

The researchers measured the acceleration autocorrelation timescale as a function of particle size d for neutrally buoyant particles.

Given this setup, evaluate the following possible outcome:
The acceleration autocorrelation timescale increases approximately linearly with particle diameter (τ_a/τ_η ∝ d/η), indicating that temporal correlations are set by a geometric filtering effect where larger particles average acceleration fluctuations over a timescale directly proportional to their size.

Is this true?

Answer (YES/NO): NO